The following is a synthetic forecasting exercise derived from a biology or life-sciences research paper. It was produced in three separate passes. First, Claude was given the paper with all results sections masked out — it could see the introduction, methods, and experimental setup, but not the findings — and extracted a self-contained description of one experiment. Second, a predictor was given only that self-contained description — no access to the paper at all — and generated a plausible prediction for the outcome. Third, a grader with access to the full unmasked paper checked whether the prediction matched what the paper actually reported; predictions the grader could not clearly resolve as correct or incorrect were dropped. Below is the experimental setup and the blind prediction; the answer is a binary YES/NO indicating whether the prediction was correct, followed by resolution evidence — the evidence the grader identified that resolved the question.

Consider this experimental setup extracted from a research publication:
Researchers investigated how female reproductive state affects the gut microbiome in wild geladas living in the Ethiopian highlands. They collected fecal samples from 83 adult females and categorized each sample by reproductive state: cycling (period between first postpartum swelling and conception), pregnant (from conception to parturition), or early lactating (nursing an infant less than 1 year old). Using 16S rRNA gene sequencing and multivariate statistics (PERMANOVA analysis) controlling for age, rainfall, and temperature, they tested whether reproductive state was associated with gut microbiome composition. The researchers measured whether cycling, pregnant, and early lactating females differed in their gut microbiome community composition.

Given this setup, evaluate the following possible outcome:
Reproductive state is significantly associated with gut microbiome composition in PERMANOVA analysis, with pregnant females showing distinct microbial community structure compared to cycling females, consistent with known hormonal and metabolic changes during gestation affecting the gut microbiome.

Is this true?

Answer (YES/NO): NO